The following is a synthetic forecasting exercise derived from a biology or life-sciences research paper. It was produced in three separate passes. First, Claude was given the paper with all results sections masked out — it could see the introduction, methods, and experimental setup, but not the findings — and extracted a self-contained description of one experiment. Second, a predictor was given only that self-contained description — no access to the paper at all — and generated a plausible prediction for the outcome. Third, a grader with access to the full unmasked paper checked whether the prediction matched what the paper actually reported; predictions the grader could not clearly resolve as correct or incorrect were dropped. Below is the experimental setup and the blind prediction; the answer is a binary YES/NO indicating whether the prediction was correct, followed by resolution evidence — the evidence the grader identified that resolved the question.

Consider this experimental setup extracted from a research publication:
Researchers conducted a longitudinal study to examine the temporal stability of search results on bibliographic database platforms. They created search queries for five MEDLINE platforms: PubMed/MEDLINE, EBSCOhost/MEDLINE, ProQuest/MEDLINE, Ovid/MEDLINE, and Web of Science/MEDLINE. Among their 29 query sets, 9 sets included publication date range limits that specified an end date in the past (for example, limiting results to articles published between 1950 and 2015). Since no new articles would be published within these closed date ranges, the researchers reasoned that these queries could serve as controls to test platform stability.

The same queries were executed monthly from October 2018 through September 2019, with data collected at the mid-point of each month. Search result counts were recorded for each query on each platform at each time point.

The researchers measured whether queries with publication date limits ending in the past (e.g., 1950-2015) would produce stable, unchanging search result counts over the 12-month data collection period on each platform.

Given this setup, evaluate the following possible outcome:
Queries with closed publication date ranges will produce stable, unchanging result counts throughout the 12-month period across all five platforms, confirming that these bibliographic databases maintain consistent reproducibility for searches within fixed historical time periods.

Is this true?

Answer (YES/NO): NO